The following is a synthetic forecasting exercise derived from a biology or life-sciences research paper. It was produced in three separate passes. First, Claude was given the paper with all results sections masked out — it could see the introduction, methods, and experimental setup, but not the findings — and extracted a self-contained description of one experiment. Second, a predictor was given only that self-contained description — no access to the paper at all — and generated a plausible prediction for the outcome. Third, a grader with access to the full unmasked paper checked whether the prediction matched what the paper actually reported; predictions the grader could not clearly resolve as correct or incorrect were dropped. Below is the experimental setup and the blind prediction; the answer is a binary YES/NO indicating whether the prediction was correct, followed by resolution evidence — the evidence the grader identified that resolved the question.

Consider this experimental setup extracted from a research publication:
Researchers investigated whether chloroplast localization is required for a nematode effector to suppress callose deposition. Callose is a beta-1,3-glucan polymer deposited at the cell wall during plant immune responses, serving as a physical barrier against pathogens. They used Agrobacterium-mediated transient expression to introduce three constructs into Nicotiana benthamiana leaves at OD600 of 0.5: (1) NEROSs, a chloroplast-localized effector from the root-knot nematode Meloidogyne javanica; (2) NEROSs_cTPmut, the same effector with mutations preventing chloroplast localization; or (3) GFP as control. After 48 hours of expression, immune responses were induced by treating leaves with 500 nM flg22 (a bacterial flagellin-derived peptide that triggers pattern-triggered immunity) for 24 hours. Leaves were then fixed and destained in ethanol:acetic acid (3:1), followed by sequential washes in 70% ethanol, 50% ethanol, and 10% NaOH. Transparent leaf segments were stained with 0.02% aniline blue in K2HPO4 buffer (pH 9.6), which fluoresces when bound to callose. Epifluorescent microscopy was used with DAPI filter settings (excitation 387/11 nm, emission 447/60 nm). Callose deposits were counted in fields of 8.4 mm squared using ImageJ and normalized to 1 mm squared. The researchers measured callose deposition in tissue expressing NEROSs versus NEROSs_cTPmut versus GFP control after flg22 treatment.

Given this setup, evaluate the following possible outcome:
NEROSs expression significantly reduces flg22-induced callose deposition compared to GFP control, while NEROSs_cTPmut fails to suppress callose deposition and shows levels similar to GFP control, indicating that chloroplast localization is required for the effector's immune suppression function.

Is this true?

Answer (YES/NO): YES